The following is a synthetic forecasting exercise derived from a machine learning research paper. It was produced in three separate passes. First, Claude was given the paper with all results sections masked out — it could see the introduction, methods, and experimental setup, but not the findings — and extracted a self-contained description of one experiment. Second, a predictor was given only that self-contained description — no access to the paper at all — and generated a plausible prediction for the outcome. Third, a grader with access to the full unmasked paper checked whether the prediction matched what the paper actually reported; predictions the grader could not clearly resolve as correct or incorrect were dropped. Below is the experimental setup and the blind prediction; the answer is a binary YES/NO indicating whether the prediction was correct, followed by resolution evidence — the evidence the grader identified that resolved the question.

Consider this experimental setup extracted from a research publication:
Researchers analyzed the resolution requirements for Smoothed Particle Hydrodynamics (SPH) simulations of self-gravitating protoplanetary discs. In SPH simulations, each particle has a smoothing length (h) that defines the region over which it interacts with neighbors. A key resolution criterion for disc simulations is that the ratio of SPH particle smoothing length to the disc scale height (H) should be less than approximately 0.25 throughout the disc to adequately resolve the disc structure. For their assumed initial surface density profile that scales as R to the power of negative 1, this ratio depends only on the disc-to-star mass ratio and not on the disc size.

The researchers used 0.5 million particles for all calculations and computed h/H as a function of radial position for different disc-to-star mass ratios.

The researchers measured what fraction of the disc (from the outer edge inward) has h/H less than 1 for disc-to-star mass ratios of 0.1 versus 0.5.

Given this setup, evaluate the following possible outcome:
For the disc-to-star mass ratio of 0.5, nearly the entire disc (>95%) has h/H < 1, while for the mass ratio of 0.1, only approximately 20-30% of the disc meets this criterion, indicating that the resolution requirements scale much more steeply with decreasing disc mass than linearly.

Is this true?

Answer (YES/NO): NO